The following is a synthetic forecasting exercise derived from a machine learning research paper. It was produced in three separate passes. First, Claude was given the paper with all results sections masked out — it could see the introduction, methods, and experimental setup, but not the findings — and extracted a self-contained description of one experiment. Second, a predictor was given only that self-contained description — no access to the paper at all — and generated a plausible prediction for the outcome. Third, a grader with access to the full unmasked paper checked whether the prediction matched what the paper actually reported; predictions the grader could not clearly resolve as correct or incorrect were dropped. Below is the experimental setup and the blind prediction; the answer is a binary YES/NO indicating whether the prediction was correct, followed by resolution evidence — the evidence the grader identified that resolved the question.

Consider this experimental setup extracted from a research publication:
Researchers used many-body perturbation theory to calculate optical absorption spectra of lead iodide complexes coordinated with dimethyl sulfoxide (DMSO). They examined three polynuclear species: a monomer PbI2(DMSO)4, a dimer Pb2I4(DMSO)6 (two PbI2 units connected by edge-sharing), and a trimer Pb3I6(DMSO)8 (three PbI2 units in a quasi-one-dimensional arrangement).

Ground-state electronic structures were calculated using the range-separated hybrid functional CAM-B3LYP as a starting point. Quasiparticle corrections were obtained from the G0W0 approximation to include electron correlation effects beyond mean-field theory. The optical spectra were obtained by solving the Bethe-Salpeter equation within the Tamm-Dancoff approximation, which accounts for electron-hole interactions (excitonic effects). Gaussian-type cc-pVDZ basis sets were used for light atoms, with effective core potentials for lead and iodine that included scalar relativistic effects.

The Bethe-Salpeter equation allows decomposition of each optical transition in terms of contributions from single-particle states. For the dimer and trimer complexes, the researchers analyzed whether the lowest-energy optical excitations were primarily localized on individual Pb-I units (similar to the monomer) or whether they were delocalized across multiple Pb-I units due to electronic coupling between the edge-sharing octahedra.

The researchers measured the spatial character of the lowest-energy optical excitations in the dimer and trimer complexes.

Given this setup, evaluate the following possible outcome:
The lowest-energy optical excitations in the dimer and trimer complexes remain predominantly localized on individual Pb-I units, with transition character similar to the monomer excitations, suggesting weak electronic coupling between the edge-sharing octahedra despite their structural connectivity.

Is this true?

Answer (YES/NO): NO